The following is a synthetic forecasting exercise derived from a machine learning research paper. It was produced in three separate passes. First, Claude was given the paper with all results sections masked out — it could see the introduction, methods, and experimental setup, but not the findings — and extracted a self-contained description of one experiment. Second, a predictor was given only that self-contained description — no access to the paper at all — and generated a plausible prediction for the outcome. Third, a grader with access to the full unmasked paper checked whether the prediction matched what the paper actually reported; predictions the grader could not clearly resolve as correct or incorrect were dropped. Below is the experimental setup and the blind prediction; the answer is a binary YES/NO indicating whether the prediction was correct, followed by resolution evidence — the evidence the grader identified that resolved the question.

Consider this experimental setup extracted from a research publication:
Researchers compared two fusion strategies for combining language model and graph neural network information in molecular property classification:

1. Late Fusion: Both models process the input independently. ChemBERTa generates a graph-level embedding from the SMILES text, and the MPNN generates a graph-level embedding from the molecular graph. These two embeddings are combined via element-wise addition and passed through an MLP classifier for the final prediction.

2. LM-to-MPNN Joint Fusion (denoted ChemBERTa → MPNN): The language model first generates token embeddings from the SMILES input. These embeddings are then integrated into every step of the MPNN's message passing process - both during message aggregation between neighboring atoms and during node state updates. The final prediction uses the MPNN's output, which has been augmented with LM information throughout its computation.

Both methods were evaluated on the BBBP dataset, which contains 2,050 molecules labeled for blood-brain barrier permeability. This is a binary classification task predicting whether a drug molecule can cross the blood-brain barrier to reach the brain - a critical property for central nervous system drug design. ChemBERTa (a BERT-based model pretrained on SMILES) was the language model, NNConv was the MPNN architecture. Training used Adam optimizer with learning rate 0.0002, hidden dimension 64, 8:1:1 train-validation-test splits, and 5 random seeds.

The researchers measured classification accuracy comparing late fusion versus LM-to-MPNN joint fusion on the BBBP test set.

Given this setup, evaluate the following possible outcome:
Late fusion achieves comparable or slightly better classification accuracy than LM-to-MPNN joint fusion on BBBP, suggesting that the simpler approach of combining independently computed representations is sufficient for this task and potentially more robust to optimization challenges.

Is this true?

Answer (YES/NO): NO